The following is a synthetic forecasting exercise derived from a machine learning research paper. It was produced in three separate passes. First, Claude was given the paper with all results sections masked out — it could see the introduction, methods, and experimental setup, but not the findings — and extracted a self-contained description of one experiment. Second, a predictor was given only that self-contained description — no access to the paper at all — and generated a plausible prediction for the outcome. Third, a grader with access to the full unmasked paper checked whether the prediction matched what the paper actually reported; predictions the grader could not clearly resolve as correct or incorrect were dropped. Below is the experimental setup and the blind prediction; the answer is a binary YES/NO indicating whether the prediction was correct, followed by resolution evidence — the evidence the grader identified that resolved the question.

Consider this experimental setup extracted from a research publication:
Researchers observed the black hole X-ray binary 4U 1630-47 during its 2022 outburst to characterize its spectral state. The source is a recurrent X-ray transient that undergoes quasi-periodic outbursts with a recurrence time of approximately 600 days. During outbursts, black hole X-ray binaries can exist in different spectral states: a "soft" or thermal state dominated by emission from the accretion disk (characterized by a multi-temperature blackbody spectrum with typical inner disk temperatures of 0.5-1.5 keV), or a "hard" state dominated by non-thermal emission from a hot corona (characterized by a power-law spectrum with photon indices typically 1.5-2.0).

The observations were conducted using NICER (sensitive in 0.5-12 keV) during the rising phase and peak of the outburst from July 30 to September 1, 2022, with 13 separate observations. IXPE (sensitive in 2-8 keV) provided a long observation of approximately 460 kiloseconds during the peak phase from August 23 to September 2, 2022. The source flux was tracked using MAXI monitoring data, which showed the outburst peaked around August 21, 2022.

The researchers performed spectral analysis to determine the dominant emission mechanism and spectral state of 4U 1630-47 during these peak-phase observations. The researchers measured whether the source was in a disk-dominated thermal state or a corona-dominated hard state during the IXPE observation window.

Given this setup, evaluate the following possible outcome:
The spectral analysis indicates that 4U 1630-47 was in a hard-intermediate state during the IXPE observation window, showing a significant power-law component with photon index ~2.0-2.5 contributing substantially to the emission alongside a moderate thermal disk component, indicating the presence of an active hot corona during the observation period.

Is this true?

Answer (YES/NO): NO